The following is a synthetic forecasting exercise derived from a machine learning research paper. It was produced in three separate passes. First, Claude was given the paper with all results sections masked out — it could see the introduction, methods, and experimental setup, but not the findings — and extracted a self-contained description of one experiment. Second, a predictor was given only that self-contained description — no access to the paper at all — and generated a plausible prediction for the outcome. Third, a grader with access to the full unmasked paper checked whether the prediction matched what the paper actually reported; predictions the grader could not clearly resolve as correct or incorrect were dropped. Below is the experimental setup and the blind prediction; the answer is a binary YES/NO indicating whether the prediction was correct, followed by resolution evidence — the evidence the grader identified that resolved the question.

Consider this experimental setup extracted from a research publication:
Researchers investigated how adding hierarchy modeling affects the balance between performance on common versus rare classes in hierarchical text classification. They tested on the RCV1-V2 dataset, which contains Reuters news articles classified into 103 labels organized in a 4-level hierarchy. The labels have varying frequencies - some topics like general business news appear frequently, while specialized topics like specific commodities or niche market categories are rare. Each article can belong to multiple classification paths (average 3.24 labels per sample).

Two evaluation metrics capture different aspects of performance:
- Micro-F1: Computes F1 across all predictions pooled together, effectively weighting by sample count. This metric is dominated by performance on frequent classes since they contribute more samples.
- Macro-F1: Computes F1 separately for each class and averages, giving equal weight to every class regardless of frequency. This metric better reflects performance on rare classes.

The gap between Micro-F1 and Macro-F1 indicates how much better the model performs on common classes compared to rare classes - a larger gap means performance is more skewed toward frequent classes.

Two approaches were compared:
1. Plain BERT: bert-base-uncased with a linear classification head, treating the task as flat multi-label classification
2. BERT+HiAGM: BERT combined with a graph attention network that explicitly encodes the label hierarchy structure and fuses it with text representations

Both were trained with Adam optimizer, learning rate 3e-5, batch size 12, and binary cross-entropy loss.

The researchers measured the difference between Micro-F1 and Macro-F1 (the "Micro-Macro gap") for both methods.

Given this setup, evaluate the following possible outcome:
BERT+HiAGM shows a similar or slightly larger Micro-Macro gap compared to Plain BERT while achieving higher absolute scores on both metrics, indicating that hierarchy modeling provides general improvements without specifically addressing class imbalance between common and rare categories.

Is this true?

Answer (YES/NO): NO